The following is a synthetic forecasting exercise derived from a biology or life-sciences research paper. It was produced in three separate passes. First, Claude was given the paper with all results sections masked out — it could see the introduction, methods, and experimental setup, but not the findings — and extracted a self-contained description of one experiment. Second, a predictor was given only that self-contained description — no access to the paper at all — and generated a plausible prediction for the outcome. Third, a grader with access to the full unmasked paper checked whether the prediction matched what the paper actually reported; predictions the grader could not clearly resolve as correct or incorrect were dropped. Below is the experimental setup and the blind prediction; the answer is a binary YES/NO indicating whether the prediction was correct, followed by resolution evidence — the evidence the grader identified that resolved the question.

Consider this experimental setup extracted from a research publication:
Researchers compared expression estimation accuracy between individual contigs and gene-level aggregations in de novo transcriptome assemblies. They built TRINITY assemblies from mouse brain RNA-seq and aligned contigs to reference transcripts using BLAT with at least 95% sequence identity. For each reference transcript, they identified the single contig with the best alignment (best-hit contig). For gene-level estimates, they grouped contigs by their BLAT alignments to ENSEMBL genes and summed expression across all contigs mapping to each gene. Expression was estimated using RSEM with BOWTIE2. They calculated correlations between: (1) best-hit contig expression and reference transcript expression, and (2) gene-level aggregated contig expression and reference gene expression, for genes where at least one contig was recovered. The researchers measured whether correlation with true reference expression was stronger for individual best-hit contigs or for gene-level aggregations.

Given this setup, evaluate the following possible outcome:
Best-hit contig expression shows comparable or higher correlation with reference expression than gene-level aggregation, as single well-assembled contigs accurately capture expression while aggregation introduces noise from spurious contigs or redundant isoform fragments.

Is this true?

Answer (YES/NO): NO